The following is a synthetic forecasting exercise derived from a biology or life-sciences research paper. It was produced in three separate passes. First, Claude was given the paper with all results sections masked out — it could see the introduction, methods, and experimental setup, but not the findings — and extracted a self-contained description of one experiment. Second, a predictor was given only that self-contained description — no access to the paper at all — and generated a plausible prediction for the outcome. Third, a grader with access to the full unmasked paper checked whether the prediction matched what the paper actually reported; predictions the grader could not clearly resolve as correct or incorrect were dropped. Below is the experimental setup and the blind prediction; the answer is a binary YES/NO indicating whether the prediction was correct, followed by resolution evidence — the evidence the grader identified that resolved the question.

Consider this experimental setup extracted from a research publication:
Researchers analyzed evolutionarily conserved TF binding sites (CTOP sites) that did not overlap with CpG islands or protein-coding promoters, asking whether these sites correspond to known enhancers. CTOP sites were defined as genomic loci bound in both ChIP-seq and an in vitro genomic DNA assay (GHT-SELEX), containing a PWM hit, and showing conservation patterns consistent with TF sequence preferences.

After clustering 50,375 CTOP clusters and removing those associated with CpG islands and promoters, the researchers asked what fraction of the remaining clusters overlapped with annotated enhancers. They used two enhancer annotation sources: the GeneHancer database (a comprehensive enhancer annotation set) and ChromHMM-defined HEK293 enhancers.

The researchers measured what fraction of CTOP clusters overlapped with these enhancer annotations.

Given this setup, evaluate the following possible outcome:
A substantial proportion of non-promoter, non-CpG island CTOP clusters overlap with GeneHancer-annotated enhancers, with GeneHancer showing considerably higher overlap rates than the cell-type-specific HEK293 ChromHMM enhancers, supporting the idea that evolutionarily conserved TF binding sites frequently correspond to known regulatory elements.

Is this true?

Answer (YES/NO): NO